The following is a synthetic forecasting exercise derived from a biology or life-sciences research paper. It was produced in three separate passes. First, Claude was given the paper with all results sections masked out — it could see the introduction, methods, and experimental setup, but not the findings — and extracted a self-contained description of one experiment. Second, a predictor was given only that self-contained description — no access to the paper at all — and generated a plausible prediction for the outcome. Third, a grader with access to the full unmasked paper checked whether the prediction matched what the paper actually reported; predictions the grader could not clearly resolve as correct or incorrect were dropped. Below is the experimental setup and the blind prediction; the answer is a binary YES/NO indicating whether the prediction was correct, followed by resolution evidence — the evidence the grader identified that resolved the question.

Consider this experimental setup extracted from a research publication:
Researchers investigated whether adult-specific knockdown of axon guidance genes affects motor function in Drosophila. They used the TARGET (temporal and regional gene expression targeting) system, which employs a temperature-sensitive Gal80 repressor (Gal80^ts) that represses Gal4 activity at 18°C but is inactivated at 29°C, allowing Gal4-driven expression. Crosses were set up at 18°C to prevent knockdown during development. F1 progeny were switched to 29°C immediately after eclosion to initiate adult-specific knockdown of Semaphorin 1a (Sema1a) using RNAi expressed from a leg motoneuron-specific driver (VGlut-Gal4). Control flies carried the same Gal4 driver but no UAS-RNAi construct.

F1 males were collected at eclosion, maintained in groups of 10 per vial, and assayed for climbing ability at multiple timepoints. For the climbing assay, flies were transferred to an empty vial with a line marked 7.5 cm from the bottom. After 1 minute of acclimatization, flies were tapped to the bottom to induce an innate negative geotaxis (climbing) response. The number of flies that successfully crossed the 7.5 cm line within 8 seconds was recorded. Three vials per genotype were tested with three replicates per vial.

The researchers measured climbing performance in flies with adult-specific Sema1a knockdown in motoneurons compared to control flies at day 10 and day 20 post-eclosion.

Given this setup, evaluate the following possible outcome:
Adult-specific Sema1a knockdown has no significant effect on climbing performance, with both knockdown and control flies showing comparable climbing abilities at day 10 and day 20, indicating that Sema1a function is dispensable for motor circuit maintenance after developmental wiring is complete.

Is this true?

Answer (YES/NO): NO